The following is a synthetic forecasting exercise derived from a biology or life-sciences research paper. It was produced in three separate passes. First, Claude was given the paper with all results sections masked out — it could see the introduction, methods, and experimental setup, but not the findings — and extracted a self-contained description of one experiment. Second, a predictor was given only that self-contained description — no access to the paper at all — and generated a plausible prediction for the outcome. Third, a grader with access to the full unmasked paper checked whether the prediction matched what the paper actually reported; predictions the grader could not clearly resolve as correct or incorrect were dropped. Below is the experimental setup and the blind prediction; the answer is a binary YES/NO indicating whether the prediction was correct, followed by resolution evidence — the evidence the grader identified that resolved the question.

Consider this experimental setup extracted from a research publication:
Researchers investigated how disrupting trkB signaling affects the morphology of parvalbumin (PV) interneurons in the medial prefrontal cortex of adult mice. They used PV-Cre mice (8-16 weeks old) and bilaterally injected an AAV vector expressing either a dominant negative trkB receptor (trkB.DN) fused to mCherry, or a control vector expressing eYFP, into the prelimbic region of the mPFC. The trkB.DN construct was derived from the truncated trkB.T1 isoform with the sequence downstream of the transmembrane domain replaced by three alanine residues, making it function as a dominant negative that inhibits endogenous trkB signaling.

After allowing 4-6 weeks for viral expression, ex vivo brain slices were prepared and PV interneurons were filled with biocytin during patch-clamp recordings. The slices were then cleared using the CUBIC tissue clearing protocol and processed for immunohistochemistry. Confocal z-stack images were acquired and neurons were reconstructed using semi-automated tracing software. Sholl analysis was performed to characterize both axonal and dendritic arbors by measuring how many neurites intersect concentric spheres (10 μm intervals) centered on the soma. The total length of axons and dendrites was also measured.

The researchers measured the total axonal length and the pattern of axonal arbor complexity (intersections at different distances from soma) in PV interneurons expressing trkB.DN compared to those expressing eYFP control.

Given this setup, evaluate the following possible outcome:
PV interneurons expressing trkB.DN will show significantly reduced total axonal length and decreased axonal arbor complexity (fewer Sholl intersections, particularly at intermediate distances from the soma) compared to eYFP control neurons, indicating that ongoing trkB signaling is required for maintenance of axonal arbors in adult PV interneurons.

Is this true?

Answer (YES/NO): NO